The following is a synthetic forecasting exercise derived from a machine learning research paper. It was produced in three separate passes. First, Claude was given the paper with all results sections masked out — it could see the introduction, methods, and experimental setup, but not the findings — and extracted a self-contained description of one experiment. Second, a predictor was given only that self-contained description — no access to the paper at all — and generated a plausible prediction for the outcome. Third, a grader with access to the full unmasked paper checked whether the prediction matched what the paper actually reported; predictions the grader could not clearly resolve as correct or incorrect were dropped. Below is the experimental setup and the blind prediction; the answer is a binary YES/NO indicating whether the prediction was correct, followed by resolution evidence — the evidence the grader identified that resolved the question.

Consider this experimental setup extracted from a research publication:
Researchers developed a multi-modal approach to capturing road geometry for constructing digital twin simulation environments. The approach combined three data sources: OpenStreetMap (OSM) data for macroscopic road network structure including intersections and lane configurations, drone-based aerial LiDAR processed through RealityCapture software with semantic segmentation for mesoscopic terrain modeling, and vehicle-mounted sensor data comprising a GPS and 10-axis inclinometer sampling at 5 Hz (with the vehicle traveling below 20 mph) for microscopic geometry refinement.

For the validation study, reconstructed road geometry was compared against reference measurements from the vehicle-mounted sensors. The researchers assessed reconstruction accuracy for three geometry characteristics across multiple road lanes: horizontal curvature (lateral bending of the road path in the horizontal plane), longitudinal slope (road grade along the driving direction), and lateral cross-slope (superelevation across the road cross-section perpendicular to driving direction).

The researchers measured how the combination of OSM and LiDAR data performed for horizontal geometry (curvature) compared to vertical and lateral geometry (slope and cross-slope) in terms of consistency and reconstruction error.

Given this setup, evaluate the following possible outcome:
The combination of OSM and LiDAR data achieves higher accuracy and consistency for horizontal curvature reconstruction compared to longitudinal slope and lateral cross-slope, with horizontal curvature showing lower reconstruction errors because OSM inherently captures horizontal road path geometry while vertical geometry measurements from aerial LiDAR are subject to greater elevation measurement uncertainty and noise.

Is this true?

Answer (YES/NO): YES